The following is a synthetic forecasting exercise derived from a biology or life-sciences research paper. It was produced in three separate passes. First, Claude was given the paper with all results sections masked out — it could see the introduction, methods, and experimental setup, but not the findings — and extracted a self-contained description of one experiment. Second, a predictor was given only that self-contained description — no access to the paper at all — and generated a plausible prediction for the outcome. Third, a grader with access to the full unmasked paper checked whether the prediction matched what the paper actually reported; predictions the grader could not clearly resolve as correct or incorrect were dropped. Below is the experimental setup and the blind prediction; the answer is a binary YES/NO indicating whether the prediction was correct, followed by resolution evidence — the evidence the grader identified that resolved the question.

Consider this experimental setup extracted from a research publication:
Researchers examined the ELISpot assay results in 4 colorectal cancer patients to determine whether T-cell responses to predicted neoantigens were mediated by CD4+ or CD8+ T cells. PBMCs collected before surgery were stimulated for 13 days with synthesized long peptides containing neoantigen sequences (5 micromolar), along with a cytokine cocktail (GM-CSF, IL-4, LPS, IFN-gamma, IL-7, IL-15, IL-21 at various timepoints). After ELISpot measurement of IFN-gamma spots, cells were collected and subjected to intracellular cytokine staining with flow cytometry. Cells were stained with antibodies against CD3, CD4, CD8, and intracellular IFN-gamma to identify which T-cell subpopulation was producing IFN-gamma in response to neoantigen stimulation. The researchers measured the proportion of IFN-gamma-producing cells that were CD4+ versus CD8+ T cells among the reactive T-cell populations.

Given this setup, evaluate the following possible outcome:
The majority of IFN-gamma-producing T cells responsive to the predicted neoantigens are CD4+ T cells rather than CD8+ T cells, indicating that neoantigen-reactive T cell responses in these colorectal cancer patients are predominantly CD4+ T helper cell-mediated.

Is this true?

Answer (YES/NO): NO